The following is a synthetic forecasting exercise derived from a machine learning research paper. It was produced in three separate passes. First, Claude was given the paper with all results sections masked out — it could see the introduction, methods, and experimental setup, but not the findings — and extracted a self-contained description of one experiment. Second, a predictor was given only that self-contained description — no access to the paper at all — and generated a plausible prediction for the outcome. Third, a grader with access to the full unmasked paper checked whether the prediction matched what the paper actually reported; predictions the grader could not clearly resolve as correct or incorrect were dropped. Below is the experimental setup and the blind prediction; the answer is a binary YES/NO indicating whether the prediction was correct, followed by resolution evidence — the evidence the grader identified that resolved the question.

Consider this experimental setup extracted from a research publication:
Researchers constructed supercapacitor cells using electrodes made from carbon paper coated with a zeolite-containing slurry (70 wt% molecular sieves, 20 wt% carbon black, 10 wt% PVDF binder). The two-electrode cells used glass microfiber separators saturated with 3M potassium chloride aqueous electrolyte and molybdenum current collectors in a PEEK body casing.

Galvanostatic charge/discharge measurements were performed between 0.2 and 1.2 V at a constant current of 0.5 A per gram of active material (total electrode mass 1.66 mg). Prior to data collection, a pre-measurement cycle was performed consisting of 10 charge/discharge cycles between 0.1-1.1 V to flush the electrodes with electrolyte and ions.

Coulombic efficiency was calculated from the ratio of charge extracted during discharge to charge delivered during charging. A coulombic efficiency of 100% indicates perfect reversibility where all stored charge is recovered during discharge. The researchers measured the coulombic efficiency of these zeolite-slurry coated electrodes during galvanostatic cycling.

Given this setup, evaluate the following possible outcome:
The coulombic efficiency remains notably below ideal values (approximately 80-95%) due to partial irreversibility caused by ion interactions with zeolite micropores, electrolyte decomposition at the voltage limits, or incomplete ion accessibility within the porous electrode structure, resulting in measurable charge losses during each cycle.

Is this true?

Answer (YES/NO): NO